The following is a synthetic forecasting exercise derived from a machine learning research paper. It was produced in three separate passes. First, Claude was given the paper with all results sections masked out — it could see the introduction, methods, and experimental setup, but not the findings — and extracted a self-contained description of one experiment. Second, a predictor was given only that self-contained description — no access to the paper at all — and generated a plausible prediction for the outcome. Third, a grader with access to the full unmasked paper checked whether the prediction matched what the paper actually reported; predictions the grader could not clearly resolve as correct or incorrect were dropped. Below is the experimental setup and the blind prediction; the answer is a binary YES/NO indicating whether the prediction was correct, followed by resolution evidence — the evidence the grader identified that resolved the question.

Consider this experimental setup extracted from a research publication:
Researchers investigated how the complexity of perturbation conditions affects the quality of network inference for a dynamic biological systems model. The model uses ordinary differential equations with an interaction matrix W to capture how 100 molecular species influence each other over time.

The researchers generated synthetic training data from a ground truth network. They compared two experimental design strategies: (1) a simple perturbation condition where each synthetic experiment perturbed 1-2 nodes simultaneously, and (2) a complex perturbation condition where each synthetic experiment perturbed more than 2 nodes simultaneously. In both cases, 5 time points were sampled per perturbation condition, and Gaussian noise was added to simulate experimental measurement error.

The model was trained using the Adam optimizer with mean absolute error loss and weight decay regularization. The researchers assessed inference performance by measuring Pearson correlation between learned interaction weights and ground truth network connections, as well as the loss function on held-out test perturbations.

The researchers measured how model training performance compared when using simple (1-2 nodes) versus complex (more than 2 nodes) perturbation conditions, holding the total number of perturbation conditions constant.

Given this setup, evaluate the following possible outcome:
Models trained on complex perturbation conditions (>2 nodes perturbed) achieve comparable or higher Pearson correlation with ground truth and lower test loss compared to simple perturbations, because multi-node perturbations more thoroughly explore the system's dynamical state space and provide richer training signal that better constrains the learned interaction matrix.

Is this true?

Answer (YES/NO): YES